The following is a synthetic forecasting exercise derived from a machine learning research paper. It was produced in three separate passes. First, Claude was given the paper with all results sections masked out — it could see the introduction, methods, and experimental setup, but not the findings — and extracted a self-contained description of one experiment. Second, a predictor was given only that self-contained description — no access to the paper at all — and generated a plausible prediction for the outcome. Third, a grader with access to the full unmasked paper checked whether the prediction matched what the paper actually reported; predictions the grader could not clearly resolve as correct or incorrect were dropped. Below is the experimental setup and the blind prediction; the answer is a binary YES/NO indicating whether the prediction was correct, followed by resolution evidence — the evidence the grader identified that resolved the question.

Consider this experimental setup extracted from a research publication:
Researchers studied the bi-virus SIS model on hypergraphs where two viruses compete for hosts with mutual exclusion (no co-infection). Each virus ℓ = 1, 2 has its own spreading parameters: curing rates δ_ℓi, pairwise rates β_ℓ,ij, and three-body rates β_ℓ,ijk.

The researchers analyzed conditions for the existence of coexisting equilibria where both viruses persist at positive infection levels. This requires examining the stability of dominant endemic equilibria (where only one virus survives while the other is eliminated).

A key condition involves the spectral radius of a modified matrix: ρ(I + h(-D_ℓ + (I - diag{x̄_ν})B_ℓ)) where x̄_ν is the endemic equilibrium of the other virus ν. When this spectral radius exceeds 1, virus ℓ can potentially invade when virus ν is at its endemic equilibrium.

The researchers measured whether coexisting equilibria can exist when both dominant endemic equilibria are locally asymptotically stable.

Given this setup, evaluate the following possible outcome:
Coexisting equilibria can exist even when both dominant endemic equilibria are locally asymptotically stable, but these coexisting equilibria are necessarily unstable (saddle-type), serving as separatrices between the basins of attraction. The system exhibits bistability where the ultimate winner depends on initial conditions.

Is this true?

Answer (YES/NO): NO